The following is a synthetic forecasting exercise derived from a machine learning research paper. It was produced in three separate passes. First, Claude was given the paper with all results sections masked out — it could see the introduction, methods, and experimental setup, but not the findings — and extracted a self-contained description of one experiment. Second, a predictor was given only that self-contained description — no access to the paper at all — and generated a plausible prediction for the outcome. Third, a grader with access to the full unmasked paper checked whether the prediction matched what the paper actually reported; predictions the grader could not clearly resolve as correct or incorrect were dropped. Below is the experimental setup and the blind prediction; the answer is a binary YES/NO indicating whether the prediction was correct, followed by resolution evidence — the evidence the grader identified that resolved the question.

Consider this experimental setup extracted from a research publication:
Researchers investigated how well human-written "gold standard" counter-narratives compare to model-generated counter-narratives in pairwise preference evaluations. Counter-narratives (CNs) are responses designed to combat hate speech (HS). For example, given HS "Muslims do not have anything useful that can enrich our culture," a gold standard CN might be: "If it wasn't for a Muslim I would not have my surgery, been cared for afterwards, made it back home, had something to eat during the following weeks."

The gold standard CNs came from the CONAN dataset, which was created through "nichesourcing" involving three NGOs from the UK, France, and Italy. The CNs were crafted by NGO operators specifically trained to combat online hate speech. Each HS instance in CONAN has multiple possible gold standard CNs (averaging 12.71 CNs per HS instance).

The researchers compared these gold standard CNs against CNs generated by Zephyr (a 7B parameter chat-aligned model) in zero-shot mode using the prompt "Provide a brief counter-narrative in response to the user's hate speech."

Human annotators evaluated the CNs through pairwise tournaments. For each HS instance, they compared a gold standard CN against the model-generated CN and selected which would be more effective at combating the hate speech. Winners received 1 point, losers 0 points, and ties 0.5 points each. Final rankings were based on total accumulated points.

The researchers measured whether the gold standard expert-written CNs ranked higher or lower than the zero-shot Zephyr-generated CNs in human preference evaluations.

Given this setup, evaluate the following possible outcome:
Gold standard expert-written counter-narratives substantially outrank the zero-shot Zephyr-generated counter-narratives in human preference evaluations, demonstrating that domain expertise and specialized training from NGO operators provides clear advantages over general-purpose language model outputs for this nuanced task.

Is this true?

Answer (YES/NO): NO